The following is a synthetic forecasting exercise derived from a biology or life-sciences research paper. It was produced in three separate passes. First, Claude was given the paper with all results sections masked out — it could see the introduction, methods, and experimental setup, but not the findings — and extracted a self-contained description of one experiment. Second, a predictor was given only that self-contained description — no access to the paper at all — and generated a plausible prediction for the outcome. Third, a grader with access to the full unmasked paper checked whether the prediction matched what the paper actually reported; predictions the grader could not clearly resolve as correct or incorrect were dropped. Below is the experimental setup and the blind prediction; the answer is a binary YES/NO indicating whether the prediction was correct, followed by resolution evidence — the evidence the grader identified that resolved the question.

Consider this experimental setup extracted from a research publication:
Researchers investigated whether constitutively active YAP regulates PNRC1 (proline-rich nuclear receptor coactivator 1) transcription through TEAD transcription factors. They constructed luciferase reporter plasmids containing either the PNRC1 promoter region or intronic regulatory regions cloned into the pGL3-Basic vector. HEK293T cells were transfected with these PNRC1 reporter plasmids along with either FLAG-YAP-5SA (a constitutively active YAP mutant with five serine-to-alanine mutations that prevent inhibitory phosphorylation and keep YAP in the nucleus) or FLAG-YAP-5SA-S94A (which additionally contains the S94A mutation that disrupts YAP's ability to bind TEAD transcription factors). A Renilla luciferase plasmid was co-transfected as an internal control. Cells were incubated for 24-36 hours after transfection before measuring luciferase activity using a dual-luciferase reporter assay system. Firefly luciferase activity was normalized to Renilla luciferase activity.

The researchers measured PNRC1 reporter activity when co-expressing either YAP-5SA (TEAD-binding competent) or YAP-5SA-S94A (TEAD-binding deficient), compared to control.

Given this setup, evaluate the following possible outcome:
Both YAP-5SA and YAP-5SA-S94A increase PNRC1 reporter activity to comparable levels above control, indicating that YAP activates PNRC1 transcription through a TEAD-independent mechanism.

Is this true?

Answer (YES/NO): NO